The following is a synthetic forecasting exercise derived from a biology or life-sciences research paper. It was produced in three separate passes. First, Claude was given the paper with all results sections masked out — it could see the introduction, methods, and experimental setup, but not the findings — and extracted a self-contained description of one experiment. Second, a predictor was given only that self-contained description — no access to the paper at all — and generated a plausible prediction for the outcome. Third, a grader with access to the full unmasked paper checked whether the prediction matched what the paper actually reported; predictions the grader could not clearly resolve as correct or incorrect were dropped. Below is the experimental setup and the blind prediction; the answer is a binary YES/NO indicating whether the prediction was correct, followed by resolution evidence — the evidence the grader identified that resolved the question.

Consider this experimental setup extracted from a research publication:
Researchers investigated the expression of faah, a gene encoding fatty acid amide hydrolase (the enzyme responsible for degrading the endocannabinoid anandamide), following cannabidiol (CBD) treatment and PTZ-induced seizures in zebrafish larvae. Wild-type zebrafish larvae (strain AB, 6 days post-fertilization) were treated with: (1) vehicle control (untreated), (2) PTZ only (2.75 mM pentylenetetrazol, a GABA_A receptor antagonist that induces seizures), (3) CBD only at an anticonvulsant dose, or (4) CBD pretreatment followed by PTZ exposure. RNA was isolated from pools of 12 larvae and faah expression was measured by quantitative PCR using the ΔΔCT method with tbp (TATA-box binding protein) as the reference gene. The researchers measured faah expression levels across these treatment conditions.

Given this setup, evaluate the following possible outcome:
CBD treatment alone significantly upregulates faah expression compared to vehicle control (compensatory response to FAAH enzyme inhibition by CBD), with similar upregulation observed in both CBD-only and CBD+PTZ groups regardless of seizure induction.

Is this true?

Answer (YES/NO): NO